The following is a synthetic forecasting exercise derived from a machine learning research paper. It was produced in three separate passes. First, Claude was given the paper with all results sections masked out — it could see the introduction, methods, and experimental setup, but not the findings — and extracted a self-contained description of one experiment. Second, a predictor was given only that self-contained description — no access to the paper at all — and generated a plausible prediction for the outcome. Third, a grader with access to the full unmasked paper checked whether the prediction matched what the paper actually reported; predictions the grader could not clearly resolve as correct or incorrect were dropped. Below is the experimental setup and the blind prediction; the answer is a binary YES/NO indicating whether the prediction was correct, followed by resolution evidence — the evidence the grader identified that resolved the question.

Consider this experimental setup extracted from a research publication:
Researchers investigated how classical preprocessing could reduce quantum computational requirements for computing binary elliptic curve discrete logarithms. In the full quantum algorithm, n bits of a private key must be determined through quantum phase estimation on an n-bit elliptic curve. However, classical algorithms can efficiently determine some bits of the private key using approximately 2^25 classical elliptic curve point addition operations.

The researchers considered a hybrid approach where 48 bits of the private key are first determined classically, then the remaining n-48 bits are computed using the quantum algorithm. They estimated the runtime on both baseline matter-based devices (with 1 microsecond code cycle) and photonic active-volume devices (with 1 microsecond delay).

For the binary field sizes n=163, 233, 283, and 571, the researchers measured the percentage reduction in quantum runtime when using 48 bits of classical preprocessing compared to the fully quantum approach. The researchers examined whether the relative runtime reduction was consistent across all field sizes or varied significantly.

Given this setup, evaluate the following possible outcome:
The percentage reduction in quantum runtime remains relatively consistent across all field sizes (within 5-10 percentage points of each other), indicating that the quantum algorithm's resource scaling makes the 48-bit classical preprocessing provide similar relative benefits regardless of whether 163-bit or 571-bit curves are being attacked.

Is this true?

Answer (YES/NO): NO